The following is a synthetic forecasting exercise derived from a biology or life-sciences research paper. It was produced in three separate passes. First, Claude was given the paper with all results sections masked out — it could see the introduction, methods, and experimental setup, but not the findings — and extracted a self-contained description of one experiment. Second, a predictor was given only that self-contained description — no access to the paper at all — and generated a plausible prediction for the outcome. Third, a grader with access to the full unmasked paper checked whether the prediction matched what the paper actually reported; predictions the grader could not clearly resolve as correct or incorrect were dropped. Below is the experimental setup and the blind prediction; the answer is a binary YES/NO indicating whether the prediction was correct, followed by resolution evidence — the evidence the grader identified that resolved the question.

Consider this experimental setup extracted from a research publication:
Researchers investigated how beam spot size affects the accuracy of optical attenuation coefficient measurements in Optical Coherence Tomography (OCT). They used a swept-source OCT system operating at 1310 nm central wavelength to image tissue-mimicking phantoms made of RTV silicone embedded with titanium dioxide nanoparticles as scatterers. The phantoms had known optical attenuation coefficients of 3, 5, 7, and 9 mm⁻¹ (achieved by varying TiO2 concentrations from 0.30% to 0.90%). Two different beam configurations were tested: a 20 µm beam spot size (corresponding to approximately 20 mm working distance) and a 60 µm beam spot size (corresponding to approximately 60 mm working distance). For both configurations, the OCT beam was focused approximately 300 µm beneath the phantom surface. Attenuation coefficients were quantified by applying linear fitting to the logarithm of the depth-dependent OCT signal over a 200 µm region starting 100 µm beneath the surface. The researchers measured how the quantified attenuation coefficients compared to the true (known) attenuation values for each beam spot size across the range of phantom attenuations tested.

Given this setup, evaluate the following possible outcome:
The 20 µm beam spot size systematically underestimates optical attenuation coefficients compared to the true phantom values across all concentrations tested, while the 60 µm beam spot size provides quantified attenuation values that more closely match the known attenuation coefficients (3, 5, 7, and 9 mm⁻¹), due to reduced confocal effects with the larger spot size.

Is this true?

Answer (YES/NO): NO